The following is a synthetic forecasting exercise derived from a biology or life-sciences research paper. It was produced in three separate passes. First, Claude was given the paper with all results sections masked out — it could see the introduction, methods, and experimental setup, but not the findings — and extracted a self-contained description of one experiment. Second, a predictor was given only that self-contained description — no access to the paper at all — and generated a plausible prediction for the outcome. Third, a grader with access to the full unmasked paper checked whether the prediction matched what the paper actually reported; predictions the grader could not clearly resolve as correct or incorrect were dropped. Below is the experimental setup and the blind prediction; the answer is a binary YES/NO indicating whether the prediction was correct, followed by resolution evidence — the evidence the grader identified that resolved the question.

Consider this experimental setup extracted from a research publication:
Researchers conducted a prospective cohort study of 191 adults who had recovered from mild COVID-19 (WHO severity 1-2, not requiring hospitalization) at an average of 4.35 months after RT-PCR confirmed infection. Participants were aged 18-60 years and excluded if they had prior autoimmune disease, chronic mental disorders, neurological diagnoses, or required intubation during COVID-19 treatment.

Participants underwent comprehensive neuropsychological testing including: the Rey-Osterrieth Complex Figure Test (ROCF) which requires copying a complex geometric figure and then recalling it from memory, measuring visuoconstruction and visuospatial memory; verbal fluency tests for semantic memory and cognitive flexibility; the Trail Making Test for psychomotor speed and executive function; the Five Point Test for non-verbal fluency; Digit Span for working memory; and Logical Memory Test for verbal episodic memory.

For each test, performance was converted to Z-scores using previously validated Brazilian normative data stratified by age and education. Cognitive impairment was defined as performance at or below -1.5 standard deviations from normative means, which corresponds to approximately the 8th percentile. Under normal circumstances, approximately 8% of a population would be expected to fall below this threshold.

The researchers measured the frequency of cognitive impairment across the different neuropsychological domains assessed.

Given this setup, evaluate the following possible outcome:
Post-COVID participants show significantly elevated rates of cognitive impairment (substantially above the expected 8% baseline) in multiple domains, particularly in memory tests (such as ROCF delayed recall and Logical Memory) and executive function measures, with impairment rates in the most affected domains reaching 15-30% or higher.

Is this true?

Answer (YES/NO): NO